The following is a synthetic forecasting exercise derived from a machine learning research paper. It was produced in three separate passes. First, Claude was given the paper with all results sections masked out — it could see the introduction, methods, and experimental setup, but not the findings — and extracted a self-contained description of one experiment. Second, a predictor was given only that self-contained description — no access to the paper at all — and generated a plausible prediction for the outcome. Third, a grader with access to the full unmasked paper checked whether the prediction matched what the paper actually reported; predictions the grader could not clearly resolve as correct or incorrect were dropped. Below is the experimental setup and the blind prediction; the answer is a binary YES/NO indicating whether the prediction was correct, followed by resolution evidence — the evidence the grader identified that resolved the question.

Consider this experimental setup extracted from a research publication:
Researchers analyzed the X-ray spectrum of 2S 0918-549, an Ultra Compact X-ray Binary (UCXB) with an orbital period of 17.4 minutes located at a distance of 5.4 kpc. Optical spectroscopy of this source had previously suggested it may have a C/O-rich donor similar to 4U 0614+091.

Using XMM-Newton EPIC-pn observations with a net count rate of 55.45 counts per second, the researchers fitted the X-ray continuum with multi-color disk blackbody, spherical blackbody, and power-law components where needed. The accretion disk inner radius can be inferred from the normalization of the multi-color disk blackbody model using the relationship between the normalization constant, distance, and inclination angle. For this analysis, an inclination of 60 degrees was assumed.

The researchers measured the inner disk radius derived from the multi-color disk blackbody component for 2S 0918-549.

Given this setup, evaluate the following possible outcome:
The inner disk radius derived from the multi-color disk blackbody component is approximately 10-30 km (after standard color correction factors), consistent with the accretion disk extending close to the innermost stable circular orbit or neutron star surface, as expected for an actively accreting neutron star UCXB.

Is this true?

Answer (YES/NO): YES